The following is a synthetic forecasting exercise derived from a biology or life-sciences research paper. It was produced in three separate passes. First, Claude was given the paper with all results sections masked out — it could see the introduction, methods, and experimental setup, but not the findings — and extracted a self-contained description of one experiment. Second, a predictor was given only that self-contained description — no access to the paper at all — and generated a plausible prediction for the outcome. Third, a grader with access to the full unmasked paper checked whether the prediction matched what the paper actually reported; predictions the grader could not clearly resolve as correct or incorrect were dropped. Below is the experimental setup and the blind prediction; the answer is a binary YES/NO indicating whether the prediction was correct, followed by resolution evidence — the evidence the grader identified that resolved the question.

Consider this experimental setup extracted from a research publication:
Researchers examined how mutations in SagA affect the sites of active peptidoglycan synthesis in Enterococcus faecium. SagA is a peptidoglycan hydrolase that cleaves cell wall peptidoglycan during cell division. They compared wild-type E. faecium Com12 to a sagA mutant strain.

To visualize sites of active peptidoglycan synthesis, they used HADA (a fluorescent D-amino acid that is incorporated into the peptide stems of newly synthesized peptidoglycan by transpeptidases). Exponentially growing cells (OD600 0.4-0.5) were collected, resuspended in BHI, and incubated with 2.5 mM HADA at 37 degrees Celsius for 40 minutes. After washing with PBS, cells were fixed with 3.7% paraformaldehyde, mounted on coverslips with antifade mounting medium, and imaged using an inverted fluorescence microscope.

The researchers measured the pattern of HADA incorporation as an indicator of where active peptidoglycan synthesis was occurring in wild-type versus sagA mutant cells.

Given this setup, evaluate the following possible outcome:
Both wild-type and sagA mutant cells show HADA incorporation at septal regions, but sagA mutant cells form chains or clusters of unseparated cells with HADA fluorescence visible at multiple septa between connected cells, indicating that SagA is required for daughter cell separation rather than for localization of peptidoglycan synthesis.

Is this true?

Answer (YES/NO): NO